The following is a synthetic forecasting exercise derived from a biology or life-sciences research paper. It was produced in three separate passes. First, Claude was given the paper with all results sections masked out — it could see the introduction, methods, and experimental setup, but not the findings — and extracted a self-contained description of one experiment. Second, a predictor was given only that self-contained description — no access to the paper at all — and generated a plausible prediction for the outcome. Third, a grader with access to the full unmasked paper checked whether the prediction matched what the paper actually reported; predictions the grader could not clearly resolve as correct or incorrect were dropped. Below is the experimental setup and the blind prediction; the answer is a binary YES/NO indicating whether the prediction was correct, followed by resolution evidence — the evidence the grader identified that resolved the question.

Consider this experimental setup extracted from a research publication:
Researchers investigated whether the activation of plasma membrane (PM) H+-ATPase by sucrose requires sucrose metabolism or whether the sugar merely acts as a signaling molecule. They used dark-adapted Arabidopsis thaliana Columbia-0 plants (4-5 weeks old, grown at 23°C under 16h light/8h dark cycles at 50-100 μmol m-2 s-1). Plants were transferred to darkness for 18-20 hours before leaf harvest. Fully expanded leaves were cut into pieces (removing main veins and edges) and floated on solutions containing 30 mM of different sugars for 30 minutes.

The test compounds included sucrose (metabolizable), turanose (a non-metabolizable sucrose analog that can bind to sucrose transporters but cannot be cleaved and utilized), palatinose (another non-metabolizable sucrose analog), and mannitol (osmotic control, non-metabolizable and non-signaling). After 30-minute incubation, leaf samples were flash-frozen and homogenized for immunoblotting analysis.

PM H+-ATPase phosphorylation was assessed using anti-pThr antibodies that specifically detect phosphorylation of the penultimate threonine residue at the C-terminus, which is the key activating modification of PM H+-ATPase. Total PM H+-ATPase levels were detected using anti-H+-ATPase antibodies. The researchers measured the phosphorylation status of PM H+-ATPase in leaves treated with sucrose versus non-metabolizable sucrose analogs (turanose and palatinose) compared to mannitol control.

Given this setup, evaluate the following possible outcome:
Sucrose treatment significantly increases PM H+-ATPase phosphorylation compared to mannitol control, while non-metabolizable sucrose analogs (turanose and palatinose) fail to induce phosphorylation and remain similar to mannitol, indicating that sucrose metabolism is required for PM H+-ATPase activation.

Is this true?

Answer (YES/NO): YES